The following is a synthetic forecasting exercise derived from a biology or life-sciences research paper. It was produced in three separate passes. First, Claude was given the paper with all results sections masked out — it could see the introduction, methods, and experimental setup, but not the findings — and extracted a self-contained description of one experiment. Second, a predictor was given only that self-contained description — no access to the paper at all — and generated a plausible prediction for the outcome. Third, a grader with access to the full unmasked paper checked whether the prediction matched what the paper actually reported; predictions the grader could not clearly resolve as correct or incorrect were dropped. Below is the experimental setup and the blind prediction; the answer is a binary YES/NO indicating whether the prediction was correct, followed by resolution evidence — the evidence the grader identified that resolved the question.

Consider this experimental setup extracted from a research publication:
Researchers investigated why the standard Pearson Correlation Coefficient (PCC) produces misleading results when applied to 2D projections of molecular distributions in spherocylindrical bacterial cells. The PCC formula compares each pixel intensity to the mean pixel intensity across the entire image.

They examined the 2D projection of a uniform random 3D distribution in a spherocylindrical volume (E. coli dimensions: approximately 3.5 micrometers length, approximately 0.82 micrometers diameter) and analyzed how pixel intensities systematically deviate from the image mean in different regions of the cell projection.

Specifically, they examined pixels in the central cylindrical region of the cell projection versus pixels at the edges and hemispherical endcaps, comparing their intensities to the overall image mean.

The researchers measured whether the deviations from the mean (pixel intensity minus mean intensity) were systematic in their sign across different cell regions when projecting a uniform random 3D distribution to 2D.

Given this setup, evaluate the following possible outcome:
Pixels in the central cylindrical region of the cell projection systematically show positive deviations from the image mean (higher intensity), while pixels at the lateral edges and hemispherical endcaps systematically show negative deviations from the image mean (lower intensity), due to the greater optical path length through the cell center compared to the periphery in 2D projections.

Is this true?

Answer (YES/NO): YES